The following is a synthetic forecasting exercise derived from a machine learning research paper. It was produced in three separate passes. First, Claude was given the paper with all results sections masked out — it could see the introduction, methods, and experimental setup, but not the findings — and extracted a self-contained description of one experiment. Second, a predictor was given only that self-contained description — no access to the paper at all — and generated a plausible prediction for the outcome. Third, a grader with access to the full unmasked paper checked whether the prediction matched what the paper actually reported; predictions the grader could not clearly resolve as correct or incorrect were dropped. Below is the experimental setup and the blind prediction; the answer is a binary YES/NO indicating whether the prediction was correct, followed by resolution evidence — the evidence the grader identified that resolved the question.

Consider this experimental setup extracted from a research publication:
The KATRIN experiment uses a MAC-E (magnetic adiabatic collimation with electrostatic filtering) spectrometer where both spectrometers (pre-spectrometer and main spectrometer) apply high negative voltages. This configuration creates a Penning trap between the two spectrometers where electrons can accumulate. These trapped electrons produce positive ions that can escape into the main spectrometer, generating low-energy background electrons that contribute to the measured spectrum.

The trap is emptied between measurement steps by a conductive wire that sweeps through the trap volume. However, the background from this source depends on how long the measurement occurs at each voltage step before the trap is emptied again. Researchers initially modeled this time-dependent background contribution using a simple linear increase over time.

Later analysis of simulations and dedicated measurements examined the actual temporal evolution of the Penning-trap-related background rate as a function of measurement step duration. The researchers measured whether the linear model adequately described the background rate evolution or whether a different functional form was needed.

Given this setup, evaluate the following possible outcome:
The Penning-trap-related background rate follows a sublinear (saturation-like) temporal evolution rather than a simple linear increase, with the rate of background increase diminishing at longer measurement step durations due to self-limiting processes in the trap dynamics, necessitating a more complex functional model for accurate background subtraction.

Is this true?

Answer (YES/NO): NO